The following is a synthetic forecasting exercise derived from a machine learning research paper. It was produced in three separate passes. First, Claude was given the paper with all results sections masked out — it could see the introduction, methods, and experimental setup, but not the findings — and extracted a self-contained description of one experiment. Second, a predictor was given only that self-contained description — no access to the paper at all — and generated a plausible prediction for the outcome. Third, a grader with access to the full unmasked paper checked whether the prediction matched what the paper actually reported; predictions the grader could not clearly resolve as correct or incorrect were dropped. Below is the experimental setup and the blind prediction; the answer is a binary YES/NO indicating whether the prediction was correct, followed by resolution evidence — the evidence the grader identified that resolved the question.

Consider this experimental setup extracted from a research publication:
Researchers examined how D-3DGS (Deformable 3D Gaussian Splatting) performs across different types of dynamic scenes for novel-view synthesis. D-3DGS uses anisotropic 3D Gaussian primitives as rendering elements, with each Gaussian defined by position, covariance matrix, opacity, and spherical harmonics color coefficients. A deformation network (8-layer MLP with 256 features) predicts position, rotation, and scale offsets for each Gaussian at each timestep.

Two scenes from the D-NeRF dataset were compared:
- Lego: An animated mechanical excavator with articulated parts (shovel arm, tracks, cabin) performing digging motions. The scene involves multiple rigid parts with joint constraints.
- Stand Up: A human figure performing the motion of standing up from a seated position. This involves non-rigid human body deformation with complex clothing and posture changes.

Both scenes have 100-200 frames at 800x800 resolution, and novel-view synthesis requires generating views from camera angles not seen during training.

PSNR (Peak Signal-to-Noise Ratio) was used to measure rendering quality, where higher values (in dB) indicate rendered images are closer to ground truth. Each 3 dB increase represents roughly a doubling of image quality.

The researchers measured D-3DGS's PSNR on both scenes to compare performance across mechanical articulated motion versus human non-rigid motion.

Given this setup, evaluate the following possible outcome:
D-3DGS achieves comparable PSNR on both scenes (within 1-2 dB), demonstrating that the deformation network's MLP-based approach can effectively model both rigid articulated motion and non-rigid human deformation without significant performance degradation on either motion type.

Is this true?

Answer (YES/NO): NO